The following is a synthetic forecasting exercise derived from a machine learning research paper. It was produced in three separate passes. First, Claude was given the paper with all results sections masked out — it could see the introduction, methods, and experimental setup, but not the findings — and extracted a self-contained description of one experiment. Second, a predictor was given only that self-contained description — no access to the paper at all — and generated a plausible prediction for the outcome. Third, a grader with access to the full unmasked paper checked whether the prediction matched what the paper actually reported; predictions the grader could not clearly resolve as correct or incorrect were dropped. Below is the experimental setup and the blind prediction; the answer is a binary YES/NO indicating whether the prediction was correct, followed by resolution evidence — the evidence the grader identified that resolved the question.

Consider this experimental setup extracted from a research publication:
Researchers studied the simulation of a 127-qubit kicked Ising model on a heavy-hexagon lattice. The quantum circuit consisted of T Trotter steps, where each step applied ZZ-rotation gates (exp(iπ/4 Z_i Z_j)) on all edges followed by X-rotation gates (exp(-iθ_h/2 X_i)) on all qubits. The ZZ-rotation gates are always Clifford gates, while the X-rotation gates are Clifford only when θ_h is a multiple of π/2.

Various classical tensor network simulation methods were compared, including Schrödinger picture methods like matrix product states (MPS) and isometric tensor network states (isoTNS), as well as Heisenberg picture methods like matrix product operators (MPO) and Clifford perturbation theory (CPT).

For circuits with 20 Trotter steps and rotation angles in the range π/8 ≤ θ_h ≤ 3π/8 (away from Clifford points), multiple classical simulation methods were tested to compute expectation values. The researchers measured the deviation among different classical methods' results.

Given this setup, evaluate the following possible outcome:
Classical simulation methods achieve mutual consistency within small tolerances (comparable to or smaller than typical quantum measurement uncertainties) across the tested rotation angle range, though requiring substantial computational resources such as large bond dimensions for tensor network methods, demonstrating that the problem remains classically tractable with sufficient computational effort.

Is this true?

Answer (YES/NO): NO